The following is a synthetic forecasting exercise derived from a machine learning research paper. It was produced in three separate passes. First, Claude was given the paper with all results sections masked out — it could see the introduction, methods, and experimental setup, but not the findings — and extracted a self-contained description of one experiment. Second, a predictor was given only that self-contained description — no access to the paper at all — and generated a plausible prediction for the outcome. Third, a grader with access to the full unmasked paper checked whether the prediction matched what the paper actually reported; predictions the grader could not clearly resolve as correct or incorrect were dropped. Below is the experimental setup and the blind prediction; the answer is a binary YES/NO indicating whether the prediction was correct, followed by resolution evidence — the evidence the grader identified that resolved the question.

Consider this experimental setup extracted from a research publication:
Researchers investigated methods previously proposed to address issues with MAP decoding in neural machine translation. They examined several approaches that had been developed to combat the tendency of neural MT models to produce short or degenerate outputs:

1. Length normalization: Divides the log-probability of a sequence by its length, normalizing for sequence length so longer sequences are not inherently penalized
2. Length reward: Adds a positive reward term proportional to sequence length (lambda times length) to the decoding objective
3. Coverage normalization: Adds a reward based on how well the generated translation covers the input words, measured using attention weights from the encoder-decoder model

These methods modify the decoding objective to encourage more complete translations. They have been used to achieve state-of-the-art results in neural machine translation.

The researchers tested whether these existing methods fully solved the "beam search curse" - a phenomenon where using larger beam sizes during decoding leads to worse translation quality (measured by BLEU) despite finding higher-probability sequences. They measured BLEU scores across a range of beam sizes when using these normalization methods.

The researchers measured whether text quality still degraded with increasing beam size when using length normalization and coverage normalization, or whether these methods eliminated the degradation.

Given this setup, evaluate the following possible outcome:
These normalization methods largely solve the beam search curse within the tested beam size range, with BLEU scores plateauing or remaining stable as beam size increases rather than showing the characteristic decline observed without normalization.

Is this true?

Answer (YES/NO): NO